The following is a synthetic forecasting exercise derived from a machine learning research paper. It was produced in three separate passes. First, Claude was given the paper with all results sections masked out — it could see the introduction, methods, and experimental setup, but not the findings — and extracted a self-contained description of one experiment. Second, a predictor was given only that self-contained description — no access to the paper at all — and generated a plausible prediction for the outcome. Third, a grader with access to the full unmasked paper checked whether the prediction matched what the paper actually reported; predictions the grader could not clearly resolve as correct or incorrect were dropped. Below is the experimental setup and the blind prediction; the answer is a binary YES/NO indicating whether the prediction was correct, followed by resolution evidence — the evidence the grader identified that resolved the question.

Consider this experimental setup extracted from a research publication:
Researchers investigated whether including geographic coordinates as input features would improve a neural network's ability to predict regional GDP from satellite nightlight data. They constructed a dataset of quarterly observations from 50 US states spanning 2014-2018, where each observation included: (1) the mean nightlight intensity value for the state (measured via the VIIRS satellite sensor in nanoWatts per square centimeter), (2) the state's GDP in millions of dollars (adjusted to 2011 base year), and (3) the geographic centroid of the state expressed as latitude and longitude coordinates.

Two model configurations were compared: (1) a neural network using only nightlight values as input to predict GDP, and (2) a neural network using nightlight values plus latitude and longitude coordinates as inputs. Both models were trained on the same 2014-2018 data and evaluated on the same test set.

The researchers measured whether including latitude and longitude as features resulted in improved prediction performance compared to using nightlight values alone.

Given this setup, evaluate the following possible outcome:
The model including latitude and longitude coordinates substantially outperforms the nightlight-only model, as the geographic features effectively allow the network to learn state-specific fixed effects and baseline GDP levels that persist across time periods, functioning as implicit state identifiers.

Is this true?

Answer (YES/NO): YES